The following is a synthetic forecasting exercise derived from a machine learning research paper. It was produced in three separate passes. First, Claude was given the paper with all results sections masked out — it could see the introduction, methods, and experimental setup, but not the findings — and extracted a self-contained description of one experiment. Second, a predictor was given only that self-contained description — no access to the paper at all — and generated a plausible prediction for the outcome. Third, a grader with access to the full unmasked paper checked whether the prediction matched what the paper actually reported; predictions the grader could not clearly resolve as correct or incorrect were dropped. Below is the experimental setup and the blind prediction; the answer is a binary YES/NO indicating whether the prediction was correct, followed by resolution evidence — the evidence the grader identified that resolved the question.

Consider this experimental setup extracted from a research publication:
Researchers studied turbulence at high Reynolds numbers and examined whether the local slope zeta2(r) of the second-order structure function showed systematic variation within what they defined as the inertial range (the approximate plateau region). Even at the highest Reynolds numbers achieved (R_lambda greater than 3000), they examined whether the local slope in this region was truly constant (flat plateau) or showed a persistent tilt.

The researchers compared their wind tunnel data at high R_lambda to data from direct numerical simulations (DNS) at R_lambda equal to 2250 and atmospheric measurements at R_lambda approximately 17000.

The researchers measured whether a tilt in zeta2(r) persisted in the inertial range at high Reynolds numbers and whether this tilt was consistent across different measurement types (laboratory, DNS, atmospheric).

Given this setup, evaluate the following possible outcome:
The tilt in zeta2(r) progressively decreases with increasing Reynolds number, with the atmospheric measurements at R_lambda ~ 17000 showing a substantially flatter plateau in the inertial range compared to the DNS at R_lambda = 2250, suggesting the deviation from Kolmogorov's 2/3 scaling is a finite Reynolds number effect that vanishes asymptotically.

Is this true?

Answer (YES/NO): NO